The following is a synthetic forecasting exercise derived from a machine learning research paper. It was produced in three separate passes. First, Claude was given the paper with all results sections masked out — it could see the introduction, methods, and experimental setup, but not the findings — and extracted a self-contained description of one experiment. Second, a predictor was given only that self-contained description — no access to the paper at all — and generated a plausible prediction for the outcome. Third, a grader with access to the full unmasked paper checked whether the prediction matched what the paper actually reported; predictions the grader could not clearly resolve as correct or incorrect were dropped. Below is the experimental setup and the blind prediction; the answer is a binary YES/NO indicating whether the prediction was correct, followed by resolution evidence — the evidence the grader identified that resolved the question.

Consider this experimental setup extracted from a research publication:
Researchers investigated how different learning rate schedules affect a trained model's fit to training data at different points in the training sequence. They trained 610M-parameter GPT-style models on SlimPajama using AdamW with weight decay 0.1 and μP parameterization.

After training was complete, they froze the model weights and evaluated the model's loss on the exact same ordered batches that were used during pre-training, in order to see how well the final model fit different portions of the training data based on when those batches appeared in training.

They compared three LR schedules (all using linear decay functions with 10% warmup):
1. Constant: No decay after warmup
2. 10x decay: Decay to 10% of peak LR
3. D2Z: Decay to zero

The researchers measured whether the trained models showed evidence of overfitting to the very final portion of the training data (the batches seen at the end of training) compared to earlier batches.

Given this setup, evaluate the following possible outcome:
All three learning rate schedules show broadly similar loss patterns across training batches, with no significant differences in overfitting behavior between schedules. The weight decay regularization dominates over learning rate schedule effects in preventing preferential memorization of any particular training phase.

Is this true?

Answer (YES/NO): NO